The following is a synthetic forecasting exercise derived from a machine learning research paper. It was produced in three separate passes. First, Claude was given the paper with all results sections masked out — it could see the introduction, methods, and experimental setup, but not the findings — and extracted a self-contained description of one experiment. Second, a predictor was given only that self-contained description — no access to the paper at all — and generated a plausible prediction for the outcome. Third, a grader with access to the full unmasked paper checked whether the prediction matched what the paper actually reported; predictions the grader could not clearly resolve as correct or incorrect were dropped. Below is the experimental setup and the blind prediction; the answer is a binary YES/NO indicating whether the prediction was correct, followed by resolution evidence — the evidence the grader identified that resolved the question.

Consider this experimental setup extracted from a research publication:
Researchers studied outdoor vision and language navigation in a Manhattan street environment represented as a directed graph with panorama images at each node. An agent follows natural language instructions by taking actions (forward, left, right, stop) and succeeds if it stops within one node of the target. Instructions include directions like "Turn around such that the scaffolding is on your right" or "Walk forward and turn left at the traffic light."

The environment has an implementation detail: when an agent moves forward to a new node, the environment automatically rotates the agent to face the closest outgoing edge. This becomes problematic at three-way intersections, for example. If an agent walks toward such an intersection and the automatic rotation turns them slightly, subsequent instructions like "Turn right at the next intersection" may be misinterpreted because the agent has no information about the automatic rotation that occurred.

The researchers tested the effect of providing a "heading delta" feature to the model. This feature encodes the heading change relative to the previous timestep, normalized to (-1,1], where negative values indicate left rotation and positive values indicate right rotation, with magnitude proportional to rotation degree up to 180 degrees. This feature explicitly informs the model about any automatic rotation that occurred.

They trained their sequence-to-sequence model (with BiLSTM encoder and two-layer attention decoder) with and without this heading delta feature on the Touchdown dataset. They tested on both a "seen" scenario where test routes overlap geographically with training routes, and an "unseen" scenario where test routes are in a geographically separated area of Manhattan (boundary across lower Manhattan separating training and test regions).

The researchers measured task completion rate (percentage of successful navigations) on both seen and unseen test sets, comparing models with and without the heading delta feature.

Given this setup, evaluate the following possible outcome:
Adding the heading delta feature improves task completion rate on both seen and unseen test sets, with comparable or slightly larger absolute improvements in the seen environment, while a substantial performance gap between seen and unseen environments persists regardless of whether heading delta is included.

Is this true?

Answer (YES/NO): NO